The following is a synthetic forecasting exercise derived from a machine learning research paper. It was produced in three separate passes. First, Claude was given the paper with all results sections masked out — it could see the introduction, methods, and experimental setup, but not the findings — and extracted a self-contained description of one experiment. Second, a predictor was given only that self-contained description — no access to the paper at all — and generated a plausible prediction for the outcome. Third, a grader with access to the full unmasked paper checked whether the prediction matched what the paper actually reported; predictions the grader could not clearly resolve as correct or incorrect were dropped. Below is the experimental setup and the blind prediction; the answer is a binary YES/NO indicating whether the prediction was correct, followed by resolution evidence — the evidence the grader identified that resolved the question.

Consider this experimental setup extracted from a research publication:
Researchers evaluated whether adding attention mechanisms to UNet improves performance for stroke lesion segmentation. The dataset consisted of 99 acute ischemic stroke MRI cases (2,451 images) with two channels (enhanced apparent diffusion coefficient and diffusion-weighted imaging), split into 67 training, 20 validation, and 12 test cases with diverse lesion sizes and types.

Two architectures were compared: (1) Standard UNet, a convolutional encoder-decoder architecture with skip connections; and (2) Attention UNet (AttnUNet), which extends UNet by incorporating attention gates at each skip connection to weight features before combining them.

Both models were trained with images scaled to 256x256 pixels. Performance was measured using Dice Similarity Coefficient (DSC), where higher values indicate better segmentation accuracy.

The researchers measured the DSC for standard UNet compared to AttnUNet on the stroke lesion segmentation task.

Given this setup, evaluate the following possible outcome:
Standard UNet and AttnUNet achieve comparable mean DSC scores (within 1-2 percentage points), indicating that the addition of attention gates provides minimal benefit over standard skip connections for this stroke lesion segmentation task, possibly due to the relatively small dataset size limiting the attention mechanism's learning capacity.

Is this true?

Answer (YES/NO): YES